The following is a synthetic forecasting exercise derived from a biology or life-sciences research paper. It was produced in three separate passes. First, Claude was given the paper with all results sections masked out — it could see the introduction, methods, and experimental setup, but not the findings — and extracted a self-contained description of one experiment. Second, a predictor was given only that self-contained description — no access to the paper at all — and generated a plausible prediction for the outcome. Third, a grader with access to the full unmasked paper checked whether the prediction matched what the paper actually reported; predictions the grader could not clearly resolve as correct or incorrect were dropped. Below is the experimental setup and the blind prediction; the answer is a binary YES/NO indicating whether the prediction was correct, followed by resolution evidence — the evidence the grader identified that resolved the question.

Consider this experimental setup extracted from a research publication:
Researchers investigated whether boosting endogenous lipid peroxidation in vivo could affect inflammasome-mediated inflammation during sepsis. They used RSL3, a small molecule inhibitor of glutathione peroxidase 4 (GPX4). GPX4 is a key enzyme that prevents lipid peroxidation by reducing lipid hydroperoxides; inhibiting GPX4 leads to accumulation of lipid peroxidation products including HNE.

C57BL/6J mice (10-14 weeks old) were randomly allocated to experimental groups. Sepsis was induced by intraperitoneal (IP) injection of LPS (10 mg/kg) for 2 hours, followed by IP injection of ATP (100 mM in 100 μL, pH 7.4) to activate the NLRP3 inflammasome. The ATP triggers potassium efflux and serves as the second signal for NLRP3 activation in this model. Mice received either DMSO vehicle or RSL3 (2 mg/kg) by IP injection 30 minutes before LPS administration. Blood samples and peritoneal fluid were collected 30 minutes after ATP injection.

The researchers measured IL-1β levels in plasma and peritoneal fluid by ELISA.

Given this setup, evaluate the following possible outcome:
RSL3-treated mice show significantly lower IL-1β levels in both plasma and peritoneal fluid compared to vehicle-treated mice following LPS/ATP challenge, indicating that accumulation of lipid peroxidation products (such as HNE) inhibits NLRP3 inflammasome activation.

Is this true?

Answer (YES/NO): YES